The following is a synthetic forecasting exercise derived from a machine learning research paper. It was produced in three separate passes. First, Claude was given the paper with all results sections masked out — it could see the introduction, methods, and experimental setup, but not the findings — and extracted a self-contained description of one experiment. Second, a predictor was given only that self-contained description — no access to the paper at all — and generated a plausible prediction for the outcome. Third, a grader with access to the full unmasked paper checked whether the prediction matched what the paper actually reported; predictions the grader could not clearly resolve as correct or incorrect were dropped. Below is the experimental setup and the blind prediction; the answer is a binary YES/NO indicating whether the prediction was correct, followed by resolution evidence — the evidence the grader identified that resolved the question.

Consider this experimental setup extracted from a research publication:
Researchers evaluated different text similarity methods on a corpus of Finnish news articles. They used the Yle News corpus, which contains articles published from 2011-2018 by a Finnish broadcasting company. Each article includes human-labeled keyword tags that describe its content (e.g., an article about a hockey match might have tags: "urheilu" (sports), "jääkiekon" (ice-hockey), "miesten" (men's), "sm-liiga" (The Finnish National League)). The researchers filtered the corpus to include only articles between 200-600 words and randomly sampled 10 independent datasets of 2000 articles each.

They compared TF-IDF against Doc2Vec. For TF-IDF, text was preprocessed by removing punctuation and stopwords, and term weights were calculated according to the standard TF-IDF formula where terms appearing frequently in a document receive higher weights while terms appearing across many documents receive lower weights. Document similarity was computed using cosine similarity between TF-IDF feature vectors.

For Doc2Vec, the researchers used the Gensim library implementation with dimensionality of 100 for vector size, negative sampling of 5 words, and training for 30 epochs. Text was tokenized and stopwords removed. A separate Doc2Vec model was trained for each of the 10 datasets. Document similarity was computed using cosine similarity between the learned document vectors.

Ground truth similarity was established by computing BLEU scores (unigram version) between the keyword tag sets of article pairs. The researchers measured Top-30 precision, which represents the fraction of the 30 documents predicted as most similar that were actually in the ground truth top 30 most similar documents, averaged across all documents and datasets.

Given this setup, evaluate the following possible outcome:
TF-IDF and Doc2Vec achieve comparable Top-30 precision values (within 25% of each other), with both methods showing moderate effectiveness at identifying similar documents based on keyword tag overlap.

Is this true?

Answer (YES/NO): NO